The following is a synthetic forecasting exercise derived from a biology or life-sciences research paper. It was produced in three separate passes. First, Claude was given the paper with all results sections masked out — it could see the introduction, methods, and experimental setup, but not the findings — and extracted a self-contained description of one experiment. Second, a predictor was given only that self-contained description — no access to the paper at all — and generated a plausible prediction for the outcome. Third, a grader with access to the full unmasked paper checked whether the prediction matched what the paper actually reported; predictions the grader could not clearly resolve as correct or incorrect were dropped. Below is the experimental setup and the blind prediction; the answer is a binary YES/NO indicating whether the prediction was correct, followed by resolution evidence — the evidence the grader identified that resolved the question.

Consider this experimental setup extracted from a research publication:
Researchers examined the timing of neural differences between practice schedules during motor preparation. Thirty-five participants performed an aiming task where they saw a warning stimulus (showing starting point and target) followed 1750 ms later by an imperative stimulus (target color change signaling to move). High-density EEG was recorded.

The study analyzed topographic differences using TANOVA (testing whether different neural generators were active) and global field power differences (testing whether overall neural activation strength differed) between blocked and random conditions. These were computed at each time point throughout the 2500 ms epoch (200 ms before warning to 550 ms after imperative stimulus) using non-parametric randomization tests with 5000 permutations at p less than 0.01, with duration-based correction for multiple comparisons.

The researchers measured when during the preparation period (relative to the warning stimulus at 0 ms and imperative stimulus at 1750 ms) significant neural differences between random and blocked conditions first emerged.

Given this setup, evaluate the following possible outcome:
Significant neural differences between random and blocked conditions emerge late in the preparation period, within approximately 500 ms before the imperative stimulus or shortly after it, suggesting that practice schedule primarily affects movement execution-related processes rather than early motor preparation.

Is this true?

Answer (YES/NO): NO